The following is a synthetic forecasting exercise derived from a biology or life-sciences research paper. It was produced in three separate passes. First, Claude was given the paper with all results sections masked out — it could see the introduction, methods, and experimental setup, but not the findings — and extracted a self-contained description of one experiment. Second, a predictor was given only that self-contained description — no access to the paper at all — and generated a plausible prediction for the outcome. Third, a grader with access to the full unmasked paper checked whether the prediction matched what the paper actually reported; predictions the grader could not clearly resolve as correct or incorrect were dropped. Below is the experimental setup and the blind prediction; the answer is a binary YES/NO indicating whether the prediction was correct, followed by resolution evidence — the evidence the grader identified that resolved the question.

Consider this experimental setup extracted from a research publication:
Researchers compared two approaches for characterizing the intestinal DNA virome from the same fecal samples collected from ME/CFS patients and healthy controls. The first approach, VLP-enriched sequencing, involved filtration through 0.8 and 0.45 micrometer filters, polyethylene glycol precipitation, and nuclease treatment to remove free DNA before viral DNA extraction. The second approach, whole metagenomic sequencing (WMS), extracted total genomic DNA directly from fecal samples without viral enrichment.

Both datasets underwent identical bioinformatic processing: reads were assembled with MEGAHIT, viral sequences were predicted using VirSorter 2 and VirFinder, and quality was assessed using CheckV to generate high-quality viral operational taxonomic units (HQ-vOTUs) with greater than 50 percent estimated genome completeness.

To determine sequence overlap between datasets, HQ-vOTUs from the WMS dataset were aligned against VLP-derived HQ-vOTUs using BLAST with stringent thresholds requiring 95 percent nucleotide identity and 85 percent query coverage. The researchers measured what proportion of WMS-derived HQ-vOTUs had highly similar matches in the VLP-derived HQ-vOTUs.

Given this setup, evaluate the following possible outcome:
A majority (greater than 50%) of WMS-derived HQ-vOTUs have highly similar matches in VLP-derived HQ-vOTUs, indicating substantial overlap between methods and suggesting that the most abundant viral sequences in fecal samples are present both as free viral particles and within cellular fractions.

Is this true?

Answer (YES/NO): NO